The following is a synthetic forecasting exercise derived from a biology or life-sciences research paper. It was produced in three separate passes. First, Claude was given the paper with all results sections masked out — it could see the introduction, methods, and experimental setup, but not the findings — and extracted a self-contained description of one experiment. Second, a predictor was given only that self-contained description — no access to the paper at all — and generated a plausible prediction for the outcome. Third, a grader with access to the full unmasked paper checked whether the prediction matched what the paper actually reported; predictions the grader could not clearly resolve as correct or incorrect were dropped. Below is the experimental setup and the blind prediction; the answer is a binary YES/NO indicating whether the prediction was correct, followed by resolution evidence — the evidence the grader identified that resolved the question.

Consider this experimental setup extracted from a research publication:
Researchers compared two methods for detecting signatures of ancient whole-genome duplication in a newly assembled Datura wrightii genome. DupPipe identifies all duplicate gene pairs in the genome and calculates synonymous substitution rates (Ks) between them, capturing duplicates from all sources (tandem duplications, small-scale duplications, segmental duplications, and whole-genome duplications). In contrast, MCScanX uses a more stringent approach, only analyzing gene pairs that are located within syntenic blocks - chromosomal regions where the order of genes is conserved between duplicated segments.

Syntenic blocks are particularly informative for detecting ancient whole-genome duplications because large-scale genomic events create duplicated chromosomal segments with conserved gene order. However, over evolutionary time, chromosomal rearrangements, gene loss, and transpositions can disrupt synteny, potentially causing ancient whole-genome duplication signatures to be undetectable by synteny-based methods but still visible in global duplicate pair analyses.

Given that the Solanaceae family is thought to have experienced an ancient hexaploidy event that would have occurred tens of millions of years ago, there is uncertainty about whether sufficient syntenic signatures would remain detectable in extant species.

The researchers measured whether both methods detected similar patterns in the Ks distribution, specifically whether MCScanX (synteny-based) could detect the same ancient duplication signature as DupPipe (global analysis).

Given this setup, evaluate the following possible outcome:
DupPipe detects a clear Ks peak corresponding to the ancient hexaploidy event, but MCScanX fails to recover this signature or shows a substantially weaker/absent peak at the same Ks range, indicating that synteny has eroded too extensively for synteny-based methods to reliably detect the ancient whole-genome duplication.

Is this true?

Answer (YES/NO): NO